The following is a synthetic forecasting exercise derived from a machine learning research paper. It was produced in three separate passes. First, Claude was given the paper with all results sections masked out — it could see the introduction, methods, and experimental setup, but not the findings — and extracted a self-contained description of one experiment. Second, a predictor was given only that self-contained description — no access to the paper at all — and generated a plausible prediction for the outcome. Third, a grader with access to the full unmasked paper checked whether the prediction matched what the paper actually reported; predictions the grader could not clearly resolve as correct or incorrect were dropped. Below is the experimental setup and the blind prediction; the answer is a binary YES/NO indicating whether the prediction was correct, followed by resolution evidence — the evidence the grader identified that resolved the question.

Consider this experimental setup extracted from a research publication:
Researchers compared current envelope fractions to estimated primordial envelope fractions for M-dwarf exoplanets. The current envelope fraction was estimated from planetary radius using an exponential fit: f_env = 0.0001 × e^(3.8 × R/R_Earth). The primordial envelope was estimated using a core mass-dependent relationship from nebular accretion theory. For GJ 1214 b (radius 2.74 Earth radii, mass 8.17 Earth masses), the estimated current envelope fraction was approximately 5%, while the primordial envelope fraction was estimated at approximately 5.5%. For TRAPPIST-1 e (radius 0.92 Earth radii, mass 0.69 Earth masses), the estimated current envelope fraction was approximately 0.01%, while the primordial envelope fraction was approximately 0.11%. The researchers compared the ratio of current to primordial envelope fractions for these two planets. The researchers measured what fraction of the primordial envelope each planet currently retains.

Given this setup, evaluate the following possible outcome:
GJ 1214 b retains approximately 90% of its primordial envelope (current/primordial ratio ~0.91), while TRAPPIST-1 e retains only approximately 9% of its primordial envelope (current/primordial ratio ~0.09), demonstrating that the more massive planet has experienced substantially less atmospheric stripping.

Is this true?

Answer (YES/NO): YES